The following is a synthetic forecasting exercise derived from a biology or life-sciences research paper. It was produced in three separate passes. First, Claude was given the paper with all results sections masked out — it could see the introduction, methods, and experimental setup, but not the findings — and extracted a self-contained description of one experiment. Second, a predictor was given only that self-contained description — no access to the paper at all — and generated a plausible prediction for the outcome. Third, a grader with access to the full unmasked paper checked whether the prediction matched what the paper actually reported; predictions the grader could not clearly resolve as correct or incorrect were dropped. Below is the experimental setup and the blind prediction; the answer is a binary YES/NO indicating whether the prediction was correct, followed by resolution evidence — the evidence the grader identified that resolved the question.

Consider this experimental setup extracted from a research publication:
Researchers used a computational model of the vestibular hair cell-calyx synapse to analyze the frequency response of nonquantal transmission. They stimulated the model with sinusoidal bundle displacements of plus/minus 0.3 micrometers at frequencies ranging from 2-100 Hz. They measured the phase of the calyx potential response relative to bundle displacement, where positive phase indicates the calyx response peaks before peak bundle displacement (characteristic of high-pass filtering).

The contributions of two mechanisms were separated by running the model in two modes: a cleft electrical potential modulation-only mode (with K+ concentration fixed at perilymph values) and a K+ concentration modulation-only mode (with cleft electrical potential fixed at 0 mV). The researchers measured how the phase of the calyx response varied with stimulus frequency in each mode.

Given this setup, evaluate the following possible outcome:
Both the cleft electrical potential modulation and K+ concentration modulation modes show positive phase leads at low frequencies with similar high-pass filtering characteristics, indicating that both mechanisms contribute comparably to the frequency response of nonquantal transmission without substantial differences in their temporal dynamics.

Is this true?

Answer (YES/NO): NO